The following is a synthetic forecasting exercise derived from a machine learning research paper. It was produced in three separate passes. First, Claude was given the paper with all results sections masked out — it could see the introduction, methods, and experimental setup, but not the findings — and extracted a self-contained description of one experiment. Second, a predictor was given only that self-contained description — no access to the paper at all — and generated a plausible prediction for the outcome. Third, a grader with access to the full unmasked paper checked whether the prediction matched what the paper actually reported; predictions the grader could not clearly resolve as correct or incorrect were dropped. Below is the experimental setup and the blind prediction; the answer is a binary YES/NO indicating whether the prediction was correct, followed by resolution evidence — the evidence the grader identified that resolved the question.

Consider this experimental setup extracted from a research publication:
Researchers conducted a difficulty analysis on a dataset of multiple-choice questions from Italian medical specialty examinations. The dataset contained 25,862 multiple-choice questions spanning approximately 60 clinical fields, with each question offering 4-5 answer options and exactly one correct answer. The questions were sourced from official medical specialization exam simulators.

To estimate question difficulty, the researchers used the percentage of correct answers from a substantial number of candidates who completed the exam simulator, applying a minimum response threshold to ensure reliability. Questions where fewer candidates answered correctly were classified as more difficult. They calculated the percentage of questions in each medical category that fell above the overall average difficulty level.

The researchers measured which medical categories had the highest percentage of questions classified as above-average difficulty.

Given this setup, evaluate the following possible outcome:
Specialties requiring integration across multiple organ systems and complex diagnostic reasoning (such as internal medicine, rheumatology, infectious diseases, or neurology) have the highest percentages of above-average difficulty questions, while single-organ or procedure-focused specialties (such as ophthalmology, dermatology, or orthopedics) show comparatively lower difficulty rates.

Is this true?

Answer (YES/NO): NO